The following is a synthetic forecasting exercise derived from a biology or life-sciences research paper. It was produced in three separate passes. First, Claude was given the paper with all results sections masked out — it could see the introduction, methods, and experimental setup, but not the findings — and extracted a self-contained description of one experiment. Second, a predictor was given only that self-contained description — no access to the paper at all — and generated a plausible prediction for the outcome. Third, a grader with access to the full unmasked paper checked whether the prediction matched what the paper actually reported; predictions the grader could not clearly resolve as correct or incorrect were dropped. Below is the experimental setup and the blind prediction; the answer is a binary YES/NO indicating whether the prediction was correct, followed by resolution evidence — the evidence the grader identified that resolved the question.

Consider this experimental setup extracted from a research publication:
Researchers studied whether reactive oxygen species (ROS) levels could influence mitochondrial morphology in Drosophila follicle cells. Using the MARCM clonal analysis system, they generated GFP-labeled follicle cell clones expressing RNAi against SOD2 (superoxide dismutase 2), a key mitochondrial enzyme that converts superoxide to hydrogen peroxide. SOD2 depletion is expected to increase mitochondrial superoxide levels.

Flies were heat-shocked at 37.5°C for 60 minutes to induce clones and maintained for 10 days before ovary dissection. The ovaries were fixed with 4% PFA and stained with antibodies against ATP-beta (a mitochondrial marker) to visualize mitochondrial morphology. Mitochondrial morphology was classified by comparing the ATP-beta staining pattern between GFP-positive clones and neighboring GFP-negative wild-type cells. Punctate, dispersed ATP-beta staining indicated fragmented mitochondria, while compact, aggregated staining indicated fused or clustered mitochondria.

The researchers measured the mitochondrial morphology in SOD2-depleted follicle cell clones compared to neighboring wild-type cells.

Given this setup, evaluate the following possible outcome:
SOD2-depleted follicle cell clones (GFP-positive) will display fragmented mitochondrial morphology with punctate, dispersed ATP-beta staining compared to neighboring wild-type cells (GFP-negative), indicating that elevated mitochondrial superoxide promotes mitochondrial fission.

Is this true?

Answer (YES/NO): YES